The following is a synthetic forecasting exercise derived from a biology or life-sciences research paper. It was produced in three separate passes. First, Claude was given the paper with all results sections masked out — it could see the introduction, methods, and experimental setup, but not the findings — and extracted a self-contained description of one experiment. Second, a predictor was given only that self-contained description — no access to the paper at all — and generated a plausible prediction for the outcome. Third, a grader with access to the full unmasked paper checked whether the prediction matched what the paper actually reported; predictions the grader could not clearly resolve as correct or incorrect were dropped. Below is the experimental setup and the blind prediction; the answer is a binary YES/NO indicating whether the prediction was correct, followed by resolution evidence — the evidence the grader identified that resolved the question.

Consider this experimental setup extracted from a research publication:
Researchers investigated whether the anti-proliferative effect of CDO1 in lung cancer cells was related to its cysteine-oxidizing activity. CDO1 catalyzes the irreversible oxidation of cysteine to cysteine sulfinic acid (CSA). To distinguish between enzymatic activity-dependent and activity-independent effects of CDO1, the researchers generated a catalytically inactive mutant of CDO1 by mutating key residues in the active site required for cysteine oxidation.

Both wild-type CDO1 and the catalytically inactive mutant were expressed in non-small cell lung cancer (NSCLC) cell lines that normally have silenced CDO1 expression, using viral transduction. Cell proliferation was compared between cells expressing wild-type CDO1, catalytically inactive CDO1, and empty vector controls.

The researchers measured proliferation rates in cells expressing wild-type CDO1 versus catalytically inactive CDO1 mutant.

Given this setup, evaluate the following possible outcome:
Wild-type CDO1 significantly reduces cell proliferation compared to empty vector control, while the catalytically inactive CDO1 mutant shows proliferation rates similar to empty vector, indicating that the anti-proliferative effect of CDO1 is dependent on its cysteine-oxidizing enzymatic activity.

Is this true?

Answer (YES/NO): YES